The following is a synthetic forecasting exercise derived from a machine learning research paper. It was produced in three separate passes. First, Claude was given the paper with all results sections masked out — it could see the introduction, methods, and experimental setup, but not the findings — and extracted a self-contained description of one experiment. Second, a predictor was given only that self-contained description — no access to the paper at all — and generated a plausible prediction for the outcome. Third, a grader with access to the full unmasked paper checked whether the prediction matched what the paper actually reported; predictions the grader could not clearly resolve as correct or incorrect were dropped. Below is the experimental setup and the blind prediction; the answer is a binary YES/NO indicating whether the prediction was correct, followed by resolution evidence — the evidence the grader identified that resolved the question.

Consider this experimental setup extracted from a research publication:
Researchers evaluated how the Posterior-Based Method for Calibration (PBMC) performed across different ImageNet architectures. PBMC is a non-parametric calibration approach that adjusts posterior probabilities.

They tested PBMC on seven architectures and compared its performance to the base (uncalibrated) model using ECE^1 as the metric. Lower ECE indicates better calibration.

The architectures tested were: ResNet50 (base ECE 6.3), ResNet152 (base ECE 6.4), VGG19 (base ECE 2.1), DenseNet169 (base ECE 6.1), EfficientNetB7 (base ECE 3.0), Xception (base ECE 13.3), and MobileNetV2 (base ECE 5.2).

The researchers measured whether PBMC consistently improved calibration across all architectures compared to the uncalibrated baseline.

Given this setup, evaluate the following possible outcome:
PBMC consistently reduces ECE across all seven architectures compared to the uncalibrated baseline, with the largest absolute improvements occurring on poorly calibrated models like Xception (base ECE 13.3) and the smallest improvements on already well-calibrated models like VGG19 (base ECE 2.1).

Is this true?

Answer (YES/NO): NO